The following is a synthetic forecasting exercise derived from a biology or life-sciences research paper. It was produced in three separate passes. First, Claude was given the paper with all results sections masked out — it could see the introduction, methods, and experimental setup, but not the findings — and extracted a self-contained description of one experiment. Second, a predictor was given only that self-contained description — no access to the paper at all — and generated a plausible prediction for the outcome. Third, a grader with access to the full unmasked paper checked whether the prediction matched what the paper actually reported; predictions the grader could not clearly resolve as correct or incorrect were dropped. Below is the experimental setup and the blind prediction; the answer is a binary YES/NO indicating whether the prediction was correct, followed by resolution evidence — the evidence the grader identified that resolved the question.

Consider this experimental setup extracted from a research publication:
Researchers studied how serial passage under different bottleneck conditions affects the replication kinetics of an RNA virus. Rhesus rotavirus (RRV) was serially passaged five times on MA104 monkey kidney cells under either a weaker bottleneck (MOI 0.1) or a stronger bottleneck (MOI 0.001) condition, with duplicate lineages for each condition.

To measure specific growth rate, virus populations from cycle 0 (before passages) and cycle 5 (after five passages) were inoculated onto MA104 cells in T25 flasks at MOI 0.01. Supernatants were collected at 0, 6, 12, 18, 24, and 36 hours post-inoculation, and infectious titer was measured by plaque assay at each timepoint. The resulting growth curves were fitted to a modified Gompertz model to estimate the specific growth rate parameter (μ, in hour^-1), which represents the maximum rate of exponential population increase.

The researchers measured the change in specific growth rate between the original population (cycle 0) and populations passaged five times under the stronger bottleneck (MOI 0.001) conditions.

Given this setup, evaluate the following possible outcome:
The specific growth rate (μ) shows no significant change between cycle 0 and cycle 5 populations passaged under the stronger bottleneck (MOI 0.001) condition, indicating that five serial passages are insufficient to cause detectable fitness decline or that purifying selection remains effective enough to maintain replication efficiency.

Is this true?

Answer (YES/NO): NO